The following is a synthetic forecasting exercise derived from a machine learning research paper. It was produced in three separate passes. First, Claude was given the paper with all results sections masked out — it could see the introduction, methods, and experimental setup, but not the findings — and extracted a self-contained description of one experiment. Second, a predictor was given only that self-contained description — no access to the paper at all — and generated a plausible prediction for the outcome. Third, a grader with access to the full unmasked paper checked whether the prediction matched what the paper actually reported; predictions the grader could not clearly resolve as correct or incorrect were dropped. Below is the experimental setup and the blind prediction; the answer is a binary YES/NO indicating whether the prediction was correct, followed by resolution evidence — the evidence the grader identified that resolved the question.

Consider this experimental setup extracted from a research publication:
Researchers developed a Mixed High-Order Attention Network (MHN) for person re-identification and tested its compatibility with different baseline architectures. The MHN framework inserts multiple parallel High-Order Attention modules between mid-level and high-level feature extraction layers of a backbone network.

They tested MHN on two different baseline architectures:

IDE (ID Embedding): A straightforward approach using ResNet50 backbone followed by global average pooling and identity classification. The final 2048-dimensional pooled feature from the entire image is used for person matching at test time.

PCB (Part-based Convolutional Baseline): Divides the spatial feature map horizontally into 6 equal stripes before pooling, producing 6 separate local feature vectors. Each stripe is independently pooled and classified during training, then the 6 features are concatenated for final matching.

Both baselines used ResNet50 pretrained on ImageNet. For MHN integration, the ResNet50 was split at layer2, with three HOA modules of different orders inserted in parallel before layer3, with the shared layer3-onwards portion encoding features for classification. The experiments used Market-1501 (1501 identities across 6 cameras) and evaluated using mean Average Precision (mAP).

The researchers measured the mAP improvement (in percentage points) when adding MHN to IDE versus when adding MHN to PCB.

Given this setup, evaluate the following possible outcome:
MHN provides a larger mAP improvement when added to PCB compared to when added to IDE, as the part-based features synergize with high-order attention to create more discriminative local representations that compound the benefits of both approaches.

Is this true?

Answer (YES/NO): NO